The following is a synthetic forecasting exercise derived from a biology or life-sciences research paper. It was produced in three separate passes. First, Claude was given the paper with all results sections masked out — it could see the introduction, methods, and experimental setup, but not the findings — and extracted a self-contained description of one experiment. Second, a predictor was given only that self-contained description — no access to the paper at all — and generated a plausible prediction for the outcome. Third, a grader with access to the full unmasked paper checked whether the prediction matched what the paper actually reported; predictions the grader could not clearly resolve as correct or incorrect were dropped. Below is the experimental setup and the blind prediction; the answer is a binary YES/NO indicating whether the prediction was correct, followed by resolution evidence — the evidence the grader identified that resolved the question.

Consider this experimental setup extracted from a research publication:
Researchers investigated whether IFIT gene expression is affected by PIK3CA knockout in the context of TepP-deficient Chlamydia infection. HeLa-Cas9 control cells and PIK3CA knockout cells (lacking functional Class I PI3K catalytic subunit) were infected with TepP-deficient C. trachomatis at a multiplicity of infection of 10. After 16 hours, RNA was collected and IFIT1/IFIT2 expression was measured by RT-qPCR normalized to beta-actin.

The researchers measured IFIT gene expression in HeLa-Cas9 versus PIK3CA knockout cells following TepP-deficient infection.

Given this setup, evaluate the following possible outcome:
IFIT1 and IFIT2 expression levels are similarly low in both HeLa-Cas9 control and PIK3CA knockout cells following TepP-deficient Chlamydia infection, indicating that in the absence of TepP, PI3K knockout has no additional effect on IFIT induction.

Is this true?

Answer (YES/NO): YES